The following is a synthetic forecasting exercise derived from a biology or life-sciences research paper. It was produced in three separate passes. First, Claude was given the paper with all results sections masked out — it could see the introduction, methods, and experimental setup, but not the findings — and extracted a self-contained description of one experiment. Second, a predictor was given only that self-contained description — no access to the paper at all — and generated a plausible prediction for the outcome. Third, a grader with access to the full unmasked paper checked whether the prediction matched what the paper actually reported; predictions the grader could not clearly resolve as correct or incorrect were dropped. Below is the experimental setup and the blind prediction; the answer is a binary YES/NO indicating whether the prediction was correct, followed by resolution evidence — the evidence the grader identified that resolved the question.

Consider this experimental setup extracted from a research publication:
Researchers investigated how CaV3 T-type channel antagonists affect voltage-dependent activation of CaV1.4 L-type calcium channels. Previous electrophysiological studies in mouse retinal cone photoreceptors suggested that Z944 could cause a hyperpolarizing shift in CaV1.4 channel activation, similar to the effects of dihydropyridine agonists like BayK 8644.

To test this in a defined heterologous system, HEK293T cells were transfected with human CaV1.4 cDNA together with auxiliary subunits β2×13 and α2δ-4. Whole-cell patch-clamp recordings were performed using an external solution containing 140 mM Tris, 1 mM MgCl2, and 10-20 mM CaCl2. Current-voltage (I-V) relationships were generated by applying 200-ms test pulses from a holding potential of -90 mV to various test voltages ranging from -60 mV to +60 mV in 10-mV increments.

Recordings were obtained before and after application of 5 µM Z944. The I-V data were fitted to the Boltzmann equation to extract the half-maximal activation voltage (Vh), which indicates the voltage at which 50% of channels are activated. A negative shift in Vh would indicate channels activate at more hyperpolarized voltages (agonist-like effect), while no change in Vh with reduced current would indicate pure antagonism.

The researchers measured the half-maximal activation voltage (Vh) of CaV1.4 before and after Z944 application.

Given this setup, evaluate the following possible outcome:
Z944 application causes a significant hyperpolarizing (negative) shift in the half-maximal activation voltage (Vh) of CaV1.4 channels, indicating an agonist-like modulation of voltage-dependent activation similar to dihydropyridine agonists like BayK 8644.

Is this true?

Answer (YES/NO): NO